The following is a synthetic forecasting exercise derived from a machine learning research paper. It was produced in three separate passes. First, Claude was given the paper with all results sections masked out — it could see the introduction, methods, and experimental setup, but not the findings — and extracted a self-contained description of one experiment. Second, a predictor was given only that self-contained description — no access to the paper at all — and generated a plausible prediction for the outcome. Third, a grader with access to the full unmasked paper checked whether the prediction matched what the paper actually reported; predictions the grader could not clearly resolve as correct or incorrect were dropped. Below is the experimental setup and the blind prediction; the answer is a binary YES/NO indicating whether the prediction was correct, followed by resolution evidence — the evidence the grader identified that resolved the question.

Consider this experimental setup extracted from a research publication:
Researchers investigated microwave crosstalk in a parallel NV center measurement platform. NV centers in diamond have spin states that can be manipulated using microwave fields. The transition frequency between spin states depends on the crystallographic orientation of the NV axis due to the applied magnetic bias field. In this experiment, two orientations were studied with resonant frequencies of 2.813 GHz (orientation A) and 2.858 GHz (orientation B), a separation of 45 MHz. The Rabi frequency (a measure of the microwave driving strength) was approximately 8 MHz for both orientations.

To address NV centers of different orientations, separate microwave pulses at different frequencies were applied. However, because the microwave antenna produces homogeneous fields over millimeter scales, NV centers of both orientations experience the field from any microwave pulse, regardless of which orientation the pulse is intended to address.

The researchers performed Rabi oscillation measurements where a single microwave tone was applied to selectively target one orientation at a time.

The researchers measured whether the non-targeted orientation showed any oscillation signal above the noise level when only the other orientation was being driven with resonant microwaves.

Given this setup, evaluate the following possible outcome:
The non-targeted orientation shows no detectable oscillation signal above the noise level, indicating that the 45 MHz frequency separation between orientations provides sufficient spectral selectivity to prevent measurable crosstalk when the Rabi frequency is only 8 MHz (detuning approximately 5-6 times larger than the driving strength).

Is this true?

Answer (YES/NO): YES